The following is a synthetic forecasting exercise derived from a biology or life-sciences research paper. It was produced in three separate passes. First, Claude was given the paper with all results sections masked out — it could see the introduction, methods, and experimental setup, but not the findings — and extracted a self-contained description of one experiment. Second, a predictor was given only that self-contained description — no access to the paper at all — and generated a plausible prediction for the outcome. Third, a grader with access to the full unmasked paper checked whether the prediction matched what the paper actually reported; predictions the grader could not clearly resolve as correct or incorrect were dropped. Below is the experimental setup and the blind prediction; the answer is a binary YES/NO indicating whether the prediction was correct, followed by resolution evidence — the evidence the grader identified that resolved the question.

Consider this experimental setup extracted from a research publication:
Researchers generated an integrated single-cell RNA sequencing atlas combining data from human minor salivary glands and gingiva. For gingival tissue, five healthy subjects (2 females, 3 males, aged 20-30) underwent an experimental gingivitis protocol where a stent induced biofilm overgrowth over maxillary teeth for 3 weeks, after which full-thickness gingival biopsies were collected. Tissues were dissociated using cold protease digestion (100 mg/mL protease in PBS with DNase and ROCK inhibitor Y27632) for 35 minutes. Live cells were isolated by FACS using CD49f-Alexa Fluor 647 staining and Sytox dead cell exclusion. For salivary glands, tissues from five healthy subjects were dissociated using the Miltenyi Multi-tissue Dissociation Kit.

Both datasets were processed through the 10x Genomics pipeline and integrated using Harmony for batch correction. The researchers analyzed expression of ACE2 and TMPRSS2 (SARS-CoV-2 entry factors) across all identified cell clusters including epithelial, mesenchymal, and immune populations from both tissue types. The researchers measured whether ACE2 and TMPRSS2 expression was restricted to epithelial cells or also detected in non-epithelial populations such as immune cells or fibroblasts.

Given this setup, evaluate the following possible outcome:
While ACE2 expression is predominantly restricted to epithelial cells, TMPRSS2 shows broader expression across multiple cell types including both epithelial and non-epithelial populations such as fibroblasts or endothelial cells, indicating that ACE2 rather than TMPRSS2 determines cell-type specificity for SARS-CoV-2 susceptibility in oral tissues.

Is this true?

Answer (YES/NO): NO